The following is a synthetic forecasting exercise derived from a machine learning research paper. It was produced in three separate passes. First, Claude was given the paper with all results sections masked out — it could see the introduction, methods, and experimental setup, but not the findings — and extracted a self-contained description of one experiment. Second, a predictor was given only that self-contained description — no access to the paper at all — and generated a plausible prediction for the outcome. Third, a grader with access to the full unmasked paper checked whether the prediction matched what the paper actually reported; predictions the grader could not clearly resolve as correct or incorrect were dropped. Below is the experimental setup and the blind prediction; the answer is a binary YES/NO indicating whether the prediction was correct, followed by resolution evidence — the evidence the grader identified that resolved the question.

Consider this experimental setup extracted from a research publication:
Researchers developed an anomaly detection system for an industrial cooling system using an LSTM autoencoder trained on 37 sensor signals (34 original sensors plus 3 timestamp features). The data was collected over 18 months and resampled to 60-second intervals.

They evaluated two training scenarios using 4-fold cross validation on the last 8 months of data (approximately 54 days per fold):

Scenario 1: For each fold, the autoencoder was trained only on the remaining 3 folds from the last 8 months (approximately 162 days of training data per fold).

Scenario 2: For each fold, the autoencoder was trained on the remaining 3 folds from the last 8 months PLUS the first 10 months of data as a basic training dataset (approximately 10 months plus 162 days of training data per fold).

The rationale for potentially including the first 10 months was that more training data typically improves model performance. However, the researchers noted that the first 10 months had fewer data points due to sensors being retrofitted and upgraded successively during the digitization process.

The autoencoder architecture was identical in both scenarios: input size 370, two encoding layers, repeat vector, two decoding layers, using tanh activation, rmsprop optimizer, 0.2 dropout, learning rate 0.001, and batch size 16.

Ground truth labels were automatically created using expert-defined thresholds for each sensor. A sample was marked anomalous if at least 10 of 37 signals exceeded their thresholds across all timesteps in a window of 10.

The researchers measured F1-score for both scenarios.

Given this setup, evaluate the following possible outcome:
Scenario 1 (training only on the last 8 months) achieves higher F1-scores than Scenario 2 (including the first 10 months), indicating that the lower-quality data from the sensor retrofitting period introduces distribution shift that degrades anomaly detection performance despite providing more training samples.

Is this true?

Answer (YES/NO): YES